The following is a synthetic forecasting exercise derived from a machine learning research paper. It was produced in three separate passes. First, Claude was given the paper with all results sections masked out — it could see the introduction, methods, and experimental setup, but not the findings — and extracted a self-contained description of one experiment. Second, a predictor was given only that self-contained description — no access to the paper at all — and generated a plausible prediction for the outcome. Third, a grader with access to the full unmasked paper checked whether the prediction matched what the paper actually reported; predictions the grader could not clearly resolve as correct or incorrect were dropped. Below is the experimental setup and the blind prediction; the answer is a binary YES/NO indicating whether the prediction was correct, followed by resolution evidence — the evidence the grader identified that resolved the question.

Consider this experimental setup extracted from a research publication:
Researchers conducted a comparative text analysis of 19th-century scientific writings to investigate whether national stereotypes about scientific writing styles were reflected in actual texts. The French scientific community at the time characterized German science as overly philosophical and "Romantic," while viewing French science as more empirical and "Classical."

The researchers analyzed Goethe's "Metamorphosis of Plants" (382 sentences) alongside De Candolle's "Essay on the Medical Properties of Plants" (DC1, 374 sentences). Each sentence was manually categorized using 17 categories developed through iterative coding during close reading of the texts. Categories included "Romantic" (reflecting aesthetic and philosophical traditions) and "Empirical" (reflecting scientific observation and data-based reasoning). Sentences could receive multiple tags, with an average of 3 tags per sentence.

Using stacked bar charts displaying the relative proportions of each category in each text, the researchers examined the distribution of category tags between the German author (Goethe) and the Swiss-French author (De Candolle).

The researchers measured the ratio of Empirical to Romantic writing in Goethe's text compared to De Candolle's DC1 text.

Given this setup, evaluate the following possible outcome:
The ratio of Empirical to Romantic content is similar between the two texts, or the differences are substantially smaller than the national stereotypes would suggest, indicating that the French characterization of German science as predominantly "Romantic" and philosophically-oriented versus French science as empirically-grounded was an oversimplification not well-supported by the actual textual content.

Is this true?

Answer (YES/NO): YES